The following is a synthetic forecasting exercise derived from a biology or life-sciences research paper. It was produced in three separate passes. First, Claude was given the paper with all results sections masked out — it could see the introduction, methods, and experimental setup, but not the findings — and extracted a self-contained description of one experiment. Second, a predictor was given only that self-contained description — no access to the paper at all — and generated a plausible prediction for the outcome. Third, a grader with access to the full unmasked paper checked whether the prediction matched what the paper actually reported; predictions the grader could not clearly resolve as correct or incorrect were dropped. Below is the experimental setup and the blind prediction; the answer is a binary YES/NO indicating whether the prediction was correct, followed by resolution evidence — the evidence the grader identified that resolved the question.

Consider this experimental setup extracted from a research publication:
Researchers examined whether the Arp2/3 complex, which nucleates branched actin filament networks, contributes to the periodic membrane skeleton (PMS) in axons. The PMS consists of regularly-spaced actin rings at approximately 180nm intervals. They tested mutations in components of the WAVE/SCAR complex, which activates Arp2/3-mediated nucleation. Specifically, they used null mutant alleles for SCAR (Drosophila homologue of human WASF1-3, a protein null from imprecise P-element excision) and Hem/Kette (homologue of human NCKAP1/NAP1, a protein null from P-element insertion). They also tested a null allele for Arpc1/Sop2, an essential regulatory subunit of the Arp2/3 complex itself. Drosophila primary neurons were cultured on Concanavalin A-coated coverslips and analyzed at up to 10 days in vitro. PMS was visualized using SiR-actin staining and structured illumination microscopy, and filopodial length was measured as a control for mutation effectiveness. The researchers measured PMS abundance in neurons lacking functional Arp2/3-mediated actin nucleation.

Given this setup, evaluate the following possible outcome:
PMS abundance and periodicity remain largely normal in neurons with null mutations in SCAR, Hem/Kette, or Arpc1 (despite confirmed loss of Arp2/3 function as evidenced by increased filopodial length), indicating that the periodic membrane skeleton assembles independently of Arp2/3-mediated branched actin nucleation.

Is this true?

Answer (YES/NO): NO